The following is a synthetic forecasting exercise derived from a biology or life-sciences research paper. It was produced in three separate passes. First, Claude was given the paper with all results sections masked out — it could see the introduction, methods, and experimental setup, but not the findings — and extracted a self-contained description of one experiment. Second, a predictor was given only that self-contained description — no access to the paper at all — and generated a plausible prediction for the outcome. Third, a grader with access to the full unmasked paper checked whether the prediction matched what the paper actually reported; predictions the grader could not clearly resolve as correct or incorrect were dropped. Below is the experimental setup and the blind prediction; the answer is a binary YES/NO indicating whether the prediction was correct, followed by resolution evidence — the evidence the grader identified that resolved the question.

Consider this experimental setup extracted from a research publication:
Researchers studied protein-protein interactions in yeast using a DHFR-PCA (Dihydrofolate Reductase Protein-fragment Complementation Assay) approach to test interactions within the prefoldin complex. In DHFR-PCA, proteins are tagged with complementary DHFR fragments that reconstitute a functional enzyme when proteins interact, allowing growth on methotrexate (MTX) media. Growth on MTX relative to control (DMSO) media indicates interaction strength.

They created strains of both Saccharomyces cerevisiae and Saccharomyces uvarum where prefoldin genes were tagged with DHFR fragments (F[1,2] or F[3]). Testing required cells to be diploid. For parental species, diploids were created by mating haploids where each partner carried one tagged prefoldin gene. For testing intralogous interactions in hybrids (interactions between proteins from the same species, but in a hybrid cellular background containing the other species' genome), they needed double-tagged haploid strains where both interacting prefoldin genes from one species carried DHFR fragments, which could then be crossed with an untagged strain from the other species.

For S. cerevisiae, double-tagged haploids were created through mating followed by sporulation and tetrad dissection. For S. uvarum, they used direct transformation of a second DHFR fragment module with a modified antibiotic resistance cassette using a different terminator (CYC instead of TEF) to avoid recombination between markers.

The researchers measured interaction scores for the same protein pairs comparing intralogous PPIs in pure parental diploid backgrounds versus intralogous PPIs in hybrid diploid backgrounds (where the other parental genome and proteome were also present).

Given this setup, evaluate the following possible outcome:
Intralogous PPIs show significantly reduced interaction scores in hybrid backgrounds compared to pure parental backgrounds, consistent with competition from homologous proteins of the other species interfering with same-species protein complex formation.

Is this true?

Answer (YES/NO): NO